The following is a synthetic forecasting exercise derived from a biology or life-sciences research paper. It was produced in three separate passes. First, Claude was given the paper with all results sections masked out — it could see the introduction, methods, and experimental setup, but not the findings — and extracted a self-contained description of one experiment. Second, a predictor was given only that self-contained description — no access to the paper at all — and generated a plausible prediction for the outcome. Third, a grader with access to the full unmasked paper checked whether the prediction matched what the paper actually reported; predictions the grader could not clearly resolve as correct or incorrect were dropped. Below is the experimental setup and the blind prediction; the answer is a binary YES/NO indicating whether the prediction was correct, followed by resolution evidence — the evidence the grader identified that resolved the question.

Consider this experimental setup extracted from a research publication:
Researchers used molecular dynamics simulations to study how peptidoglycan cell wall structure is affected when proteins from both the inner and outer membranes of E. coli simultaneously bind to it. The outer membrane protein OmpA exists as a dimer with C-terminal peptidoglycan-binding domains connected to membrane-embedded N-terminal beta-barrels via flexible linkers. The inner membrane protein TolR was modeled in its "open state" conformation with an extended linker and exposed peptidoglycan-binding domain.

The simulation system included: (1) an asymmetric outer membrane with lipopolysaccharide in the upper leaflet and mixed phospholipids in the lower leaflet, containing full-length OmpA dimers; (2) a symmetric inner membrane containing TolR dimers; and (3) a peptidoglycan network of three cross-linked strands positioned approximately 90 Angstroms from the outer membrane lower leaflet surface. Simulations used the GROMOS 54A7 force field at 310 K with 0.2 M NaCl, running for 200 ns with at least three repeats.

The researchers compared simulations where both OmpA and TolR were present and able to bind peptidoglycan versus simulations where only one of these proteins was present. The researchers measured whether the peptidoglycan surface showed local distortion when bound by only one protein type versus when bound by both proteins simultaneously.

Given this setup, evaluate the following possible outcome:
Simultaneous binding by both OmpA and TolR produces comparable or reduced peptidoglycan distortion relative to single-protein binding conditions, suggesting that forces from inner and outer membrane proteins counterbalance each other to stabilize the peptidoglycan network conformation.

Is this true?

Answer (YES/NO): YES